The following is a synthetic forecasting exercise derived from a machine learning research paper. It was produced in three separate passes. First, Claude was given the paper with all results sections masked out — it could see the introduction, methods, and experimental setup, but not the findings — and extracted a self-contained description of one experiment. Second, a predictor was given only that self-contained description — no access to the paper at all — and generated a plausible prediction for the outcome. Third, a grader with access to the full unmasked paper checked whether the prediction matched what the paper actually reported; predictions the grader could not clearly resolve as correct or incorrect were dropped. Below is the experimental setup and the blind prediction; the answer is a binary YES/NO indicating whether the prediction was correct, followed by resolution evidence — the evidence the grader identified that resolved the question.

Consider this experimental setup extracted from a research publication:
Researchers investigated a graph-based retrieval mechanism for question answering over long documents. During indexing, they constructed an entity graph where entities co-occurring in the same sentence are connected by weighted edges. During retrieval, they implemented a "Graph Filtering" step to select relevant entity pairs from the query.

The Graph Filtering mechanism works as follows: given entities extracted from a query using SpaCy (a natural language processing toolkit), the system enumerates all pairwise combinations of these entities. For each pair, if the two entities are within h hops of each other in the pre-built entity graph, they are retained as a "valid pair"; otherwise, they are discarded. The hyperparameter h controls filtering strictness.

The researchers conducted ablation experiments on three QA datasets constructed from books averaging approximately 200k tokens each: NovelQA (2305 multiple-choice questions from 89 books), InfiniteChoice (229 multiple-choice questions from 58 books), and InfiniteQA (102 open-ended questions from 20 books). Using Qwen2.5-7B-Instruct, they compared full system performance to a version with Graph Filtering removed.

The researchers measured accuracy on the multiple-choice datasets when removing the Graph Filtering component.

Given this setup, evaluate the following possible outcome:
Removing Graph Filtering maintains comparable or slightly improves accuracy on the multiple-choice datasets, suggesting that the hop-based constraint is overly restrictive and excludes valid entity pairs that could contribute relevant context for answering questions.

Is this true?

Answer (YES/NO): NO